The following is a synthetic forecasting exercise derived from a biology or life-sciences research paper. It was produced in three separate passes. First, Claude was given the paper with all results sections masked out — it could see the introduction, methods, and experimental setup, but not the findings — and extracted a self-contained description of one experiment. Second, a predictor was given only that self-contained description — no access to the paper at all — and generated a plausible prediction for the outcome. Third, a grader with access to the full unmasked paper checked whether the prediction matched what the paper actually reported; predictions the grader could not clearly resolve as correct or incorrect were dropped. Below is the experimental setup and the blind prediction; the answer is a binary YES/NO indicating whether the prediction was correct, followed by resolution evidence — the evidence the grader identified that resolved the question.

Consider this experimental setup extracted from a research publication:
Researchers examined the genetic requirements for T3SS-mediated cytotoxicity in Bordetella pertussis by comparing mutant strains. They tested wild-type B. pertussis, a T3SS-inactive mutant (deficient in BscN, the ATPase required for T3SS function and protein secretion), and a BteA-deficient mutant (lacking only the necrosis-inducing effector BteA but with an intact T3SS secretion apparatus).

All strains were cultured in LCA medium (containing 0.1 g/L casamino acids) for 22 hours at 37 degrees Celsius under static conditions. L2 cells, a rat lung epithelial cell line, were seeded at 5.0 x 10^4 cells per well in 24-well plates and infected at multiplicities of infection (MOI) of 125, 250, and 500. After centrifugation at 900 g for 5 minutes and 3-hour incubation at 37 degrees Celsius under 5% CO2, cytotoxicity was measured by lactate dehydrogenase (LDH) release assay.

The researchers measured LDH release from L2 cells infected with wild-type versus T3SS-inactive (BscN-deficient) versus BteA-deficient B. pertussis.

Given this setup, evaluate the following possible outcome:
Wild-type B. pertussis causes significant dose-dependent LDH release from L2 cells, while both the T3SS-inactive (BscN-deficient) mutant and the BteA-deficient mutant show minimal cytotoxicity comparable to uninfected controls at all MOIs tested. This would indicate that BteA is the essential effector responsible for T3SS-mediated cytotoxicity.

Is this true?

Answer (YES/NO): NO